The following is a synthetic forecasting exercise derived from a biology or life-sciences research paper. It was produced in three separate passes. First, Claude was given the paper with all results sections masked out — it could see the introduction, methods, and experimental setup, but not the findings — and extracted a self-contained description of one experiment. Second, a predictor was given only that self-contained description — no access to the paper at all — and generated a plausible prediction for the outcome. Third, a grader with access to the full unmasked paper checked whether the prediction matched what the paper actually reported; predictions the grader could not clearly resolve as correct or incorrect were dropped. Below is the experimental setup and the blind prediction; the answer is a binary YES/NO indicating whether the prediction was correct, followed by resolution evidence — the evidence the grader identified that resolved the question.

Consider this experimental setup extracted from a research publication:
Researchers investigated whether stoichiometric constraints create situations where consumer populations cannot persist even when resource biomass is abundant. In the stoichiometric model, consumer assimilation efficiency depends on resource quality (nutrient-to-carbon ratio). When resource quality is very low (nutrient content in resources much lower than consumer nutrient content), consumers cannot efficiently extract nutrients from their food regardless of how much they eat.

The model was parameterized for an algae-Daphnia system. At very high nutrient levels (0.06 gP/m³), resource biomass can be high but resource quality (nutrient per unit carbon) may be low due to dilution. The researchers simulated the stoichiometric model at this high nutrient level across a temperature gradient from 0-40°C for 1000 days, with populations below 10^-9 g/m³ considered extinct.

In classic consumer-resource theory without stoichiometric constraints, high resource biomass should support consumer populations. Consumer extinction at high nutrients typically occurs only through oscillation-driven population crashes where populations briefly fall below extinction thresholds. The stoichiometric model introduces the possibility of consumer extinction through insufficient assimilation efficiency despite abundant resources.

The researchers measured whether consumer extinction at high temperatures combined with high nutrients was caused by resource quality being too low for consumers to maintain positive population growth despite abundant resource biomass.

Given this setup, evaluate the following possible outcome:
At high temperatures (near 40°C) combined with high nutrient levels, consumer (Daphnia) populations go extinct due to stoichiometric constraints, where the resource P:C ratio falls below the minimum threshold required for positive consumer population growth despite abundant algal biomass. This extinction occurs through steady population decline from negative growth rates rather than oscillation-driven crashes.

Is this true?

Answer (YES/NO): YES